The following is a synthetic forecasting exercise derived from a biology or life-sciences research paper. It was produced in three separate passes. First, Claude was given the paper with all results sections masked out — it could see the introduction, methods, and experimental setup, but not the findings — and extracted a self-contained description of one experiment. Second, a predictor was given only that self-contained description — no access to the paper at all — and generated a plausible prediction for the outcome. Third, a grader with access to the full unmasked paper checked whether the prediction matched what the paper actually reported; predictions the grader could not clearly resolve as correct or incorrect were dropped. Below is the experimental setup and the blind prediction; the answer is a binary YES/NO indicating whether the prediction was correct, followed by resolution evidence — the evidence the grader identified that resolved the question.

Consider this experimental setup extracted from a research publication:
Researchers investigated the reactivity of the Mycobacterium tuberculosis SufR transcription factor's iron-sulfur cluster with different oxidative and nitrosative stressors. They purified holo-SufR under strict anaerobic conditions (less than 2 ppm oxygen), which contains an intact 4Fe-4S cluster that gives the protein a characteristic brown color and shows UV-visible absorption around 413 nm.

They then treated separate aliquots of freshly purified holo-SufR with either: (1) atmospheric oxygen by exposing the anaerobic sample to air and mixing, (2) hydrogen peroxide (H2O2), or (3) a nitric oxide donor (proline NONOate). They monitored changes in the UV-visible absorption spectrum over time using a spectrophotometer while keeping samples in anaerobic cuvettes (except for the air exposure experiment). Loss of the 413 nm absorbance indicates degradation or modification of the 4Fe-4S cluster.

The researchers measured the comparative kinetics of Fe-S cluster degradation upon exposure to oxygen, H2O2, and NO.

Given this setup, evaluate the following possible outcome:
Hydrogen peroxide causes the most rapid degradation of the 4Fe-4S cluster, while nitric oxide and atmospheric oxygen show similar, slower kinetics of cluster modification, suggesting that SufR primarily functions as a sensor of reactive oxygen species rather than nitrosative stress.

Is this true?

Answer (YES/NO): NO